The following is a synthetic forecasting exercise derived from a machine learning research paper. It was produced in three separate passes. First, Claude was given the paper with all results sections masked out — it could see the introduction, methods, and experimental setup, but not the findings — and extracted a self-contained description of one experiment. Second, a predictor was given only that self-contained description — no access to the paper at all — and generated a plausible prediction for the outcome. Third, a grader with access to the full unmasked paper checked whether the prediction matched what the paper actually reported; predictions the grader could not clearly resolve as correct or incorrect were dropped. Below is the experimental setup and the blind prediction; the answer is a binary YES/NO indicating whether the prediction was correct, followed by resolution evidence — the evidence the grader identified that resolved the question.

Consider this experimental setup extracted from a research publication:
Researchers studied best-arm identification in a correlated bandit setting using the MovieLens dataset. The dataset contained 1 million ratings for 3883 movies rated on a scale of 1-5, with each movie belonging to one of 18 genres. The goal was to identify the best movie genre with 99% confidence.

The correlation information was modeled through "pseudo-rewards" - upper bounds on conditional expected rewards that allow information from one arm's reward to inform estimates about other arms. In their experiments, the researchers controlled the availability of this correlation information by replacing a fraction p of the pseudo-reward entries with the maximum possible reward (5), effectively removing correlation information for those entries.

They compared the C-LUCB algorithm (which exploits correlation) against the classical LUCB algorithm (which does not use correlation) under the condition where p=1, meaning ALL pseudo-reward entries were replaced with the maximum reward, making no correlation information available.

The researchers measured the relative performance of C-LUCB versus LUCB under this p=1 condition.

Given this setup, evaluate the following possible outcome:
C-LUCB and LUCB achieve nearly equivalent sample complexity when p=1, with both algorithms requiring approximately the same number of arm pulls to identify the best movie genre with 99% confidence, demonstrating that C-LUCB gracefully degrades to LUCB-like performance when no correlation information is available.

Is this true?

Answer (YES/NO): YES